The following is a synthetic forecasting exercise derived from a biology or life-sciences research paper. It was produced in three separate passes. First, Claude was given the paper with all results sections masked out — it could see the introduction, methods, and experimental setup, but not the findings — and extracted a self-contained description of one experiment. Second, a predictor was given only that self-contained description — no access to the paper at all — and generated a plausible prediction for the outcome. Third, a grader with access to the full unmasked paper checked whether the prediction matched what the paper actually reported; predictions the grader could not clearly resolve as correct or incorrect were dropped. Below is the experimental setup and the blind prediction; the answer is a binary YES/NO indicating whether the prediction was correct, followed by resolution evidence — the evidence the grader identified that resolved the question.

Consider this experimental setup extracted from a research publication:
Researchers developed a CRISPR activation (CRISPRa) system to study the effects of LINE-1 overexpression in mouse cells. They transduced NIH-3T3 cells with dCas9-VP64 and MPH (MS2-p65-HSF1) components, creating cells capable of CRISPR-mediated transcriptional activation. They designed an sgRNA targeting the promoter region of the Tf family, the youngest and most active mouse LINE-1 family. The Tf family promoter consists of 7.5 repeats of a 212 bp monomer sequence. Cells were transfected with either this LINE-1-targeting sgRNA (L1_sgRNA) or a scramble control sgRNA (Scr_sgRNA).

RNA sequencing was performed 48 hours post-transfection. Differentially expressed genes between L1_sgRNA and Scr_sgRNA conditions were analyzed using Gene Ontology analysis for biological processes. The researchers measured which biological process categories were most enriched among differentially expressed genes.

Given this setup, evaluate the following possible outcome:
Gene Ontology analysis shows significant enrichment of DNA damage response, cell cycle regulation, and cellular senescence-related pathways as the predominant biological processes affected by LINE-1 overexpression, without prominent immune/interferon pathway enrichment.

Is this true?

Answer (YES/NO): NO